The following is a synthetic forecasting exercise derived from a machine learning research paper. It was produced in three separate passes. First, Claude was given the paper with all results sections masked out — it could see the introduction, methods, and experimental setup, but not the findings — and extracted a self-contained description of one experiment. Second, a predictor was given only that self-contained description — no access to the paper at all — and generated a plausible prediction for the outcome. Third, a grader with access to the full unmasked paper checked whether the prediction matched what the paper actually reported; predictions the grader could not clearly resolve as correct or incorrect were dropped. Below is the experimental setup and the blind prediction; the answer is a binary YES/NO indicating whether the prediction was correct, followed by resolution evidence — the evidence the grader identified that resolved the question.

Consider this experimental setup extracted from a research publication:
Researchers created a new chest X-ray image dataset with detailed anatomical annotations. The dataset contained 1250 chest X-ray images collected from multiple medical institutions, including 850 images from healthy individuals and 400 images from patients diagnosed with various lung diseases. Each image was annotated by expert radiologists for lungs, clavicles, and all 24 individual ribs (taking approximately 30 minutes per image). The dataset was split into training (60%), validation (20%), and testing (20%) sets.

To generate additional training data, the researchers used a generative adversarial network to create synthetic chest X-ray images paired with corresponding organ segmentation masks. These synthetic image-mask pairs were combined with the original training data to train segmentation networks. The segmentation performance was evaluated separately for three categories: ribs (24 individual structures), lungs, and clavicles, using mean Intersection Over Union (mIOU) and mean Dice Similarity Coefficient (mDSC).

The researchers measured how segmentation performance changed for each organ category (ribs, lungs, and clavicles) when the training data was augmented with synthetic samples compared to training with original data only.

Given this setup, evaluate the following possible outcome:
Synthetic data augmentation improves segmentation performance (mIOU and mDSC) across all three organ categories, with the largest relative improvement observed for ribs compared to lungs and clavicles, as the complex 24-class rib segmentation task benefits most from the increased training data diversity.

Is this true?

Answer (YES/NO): NO